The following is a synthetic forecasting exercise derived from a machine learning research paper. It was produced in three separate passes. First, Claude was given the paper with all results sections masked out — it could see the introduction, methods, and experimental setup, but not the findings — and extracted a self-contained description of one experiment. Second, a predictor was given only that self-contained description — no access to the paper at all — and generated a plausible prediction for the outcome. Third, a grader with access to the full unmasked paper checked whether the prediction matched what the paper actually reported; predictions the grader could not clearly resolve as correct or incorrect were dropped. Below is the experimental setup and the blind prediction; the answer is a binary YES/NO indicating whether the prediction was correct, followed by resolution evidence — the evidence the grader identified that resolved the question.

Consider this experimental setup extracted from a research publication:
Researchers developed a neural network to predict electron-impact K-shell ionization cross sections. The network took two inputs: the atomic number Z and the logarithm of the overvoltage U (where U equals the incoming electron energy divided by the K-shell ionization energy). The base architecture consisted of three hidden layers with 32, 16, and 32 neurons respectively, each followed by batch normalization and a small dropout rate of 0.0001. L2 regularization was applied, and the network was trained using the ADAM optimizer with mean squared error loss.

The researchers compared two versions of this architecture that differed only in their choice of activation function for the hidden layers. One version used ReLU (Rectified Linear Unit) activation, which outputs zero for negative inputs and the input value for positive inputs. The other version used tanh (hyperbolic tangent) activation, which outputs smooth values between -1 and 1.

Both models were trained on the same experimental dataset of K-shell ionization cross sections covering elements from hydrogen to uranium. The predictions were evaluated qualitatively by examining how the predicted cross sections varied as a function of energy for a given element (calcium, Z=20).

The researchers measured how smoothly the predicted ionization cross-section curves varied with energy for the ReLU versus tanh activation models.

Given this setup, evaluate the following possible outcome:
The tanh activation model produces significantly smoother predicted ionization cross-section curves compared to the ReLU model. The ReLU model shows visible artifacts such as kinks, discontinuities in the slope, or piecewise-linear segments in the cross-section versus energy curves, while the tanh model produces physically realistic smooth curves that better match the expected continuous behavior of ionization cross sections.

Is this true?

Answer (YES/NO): YES